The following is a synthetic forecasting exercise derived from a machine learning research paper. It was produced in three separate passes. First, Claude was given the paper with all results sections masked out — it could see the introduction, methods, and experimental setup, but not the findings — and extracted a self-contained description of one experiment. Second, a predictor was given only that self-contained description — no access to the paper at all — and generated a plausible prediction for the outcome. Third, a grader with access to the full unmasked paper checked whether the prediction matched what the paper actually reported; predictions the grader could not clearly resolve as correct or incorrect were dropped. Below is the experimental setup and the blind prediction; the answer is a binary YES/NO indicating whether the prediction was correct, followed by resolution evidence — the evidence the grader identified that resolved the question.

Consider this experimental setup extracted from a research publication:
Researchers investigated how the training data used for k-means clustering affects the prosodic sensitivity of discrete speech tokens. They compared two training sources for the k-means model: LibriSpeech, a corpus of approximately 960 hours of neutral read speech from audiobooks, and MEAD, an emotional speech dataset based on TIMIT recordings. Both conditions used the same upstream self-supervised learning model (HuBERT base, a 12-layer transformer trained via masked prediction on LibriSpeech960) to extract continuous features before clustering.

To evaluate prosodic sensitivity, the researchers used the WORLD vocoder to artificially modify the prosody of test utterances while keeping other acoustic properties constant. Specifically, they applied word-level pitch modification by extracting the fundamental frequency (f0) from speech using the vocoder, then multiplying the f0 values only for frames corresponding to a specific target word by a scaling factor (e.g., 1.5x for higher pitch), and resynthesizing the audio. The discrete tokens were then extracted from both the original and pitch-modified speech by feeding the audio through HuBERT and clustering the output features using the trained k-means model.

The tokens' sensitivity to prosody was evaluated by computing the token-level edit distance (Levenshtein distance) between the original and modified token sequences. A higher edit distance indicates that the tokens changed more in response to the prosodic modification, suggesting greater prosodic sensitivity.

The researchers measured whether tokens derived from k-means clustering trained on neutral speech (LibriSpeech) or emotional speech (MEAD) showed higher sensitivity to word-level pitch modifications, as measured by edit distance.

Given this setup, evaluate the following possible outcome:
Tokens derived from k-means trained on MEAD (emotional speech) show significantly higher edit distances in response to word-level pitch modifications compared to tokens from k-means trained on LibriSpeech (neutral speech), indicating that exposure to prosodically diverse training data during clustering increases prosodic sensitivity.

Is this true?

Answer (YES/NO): YES